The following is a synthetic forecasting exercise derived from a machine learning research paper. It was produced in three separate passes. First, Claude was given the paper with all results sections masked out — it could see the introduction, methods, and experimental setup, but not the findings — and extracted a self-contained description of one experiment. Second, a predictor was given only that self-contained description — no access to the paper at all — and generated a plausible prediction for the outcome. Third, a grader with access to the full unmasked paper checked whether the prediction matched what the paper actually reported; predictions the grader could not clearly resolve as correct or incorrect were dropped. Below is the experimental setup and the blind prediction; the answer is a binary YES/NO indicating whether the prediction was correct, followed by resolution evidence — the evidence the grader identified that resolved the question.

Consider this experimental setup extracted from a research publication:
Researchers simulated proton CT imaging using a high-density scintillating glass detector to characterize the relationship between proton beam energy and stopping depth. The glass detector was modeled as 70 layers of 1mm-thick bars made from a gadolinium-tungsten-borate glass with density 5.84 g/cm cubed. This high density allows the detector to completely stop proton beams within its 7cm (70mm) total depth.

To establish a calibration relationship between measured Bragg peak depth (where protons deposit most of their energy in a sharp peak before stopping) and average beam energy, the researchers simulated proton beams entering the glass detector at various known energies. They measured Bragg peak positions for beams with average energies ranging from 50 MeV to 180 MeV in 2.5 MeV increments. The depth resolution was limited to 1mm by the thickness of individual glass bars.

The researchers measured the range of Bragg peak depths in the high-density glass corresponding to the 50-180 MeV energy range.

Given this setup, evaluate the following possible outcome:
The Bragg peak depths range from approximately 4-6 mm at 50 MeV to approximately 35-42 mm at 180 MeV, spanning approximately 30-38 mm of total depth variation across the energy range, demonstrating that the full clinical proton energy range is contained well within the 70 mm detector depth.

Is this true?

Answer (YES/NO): NO